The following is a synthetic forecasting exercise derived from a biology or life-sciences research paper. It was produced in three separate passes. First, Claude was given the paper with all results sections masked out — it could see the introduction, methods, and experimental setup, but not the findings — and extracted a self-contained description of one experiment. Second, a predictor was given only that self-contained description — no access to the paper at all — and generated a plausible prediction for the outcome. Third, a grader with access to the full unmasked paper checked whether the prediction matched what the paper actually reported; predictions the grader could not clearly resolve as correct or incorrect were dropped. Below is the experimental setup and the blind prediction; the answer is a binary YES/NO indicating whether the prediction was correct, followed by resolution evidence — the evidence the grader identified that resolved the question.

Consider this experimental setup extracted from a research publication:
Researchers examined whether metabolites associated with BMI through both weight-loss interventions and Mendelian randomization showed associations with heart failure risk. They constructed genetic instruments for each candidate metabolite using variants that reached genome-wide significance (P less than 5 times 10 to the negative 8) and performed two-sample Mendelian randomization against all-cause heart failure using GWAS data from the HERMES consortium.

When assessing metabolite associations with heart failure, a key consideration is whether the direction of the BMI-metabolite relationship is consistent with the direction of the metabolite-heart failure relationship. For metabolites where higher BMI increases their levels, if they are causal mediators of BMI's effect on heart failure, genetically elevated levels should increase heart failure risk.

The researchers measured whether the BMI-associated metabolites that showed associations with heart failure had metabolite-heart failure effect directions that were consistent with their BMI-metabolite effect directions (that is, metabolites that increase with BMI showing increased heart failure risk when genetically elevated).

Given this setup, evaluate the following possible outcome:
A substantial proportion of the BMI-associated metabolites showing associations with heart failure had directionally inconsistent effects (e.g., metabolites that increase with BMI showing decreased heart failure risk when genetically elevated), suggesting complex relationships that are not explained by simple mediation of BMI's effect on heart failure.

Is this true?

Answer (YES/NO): NO